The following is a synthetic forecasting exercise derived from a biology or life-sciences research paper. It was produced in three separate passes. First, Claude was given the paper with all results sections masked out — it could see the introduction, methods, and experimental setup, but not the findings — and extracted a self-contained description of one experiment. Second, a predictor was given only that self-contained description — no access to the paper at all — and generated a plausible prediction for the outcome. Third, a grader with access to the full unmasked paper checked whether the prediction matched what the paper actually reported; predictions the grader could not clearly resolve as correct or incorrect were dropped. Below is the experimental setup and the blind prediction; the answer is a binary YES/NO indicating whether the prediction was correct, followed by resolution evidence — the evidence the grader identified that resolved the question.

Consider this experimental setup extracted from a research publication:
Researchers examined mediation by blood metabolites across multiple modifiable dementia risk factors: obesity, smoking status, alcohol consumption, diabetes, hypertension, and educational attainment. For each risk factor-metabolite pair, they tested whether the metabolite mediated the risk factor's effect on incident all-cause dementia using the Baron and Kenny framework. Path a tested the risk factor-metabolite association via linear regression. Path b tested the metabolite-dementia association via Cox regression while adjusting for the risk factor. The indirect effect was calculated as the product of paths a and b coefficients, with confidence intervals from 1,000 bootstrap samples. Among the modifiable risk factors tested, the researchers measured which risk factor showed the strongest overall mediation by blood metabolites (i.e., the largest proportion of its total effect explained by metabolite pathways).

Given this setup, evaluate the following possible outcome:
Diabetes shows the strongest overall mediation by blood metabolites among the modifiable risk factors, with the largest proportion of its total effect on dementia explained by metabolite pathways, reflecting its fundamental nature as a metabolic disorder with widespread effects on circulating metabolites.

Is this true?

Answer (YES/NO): NO